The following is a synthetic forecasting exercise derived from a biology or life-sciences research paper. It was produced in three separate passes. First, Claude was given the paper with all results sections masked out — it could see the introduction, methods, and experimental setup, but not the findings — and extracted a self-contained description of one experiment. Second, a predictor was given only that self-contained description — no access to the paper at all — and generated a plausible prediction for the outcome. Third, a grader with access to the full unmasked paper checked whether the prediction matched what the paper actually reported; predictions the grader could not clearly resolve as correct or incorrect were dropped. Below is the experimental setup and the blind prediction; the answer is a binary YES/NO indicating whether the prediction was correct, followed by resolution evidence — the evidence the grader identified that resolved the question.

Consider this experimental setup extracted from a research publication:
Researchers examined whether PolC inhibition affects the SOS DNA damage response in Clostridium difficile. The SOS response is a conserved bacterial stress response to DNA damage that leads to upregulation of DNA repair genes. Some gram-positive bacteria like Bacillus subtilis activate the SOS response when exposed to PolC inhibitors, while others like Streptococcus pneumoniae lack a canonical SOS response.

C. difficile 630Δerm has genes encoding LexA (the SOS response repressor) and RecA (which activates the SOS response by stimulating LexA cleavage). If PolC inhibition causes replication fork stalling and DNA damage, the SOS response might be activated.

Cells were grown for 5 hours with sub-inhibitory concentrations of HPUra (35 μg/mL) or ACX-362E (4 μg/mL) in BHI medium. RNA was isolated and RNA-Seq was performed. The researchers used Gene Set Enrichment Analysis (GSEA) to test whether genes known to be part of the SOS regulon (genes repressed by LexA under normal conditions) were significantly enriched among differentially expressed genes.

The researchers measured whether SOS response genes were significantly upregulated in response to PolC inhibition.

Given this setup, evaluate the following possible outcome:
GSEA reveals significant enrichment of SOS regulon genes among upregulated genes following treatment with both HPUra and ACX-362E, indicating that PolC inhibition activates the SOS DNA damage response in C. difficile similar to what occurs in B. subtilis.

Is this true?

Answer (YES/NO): NO